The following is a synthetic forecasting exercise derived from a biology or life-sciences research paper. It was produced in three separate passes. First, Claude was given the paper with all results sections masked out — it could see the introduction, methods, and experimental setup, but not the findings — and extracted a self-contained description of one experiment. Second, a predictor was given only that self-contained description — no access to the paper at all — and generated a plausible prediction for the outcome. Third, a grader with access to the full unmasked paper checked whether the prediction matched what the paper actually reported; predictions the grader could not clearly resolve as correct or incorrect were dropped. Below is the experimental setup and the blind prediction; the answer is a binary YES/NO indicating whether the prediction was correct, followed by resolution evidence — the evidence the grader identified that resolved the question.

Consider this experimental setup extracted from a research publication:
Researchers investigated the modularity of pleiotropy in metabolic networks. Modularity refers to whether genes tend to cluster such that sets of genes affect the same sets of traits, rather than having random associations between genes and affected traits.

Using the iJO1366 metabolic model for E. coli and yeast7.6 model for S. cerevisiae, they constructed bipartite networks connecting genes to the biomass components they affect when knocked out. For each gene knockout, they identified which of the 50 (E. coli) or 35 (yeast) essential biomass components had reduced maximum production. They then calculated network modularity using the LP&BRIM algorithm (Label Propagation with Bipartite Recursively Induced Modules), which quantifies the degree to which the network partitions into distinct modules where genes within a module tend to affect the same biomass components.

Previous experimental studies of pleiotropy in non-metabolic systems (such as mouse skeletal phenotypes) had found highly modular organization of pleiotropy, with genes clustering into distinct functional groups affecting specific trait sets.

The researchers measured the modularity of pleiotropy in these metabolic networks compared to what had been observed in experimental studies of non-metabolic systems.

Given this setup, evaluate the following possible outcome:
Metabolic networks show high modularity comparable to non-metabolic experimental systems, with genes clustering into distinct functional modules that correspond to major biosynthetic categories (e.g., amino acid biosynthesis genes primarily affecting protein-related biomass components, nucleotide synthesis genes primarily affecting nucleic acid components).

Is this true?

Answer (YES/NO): NO